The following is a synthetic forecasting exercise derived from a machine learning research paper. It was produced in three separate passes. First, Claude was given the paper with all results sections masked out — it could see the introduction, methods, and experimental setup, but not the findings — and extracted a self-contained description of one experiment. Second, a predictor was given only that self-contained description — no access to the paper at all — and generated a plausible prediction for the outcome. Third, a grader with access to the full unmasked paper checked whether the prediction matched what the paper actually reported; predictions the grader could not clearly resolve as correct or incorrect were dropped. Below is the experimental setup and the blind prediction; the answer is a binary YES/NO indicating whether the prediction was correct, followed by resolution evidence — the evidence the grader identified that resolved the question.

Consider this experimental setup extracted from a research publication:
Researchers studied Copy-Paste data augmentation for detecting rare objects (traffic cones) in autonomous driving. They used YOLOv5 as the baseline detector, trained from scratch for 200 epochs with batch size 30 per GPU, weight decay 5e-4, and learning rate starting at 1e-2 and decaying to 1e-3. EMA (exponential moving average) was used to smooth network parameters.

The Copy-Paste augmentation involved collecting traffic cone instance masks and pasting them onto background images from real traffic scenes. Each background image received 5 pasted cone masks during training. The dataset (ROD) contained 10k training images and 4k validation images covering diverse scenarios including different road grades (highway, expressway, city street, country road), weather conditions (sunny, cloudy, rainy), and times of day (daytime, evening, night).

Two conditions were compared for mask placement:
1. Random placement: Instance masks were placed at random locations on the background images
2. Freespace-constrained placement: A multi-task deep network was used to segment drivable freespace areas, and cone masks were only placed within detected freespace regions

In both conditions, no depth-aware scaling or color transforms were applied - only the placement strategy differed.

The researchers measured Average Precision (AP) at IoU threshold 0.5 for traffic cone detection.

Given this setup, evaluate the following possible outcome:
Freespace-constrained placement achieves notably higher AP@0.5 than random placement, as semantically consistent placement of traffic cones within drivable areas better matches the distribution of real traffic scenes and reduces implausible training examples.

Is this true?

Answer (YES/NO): NO